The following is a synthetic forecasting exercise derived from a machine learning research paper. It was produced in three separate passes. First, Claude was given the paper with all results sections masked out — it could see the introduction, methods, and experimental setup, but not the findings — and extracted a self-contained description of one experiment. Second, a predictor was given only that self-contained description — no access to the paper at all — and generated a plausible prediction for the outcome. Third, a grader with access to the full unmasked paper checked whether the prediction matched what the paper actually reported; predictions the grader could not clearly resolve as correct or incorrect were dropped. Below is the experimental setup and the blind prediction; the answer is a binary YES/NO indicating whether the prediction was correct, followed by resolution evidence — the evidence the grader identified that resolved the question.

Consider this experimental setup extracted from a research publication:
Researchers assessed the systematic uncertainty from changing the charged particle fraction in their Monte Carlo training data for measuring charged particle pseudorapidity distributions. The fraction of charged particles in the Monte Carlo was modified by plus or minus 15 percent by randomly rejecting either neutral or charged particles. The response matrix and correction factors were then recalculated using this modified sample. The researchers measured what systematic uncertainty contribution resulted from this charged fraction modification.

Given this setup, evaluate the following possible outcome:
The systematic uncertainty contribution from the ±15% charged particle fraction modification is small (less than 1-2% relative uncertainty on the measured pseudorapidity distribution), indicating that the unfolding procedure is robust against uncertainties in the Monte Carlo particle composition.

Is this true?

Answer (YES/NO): NO